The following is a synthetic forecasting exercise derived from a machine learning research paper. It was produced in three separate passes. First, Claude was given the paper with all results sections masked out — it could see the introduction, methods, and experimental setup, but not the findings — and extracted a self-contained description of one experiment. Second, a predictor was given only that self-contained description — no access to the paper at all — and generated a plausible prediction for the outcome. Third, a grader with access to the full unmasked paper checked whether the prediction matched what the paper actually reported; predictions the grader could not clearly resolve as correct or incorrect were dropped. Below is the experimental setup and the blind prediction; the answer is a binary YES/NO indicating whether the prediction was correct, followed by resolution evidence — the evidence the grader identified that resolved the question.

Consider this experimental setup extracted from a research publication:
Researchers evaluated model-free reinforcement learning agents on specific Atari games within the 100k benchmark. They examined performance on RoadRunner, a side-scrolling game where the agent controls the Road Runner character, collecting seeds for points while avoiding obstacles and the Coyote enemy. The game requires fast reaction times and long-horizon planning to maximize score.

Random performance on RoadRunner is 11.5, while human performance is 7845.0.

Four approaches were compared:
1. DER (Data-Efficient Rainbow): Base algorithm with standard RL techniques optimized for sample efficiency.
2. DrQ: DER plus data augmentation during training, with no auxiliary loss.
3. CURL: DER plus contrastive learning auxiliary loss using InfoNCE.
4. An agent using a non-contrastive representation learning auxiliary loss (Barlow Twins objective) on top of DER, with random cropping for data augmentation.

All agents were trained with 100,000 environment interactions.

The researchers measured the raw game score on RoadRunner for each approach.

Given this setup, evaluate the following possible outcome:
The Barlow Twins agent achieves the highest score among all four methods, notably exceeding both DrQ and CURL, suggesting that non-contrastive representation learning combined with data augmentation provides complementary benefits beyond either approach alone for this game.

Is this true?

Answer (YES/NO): NO